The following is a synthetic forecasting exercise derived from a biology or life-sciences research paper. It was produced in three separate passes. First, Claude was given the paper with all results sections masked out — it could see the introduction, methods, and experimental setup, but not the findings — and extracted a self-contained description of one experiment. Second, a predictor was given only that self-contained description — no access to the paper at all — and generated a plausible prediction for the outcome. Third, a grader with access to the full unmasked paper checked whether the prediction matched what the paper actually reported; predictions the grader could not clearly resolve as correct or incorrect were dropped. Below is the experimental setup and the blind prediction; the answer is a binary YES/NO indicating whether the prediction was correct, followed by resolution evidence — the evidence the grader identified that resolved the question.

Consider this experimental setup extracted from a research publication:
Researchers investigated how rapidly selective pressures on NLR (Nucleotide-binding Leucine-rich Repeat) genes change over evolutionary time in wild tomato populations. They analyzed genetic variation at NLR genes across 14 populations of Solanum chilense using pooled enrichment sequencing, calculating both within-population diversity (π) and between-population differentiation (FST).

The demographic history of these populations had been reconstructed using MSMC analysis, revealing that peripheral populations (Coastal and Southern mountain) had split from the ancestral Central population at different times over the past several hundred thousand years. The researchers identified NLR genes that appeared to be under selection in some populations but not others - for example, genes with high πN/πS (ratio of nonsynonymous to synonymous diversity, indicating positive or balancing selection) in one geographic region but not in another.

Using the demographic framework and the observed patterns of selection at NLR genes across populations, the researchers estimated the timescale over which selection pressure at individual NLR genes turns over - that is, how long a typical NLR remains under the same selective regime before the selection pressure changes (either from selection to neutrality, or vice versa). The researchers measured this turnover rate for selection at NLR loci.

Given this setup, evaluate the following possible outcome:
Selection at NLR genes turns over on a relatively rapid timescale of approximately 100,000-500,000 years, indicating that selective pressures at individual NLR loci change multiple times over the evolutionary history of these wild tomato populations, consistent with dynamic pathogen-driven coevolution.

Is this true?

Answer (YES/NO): NO